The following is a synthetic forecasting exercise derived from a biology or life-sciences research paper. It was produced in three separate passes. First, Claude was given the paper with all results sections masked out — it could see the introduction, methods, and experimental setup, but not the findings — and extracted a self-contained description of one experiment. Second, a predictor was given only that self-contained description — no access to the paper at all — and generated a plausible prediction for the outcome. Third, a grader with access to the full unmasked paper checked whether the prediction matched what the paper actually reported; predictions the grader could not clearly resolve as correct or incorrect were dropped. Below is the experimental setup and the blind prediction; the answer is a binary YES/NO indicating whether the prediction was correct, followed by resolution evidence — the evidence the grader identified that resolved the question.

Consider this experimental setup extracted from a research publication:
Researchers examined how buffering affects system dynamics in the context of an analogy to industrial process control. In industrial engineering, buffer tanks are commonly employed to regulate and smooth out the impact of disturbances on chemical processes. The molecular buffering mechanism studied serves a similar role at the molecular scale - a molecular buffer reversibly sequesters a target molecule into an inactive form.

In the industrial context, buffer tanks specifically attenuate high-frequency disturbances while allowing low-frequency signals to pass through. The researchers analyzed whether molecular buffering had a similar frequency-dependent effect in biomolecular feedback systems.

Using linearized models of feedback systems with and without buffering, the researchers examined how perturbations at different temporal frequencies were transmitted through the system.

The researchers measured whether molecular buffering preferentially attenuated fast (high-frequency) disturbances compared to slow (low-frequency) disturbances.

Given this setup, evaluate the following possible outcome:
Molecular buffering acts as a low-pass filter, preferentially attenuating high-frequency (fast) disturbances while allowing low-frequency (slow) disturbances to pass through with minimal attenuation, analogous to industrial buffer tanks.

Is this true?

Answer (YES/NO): YES